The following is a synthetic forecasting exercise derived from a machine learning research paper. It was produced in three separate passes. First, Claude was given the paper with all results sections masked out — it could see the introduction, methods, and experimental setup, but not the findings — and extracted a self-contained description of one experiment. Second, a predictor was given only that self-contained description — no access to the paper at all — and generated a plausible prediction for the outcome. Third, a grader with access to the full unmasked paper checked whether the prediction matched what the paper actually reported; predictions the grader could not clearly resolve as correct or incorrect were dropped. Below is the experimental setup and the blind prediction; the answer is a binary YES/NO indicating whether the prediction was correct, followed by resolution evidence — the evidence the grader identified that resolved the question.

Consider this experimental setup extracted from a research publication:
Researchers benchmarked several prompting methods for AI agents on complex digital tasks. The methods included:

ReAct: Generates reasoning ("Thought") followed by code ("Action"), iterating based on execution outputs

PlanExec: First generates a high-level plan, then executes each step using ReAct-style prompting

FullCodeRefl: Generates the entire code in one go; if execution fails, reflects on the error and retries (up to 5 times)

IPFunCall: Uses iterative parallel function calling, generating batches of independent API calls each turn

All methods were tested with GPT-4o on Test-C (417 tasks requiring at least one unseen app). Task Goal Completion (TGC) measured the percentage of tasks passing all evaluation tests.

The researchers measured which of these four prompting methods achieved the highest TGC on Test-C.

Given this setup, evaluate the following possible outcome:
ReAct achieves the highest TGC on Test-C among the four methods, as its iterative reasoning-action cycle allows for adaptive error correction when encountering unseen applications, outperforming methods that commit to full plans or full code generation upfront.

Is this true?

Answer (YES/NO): YES